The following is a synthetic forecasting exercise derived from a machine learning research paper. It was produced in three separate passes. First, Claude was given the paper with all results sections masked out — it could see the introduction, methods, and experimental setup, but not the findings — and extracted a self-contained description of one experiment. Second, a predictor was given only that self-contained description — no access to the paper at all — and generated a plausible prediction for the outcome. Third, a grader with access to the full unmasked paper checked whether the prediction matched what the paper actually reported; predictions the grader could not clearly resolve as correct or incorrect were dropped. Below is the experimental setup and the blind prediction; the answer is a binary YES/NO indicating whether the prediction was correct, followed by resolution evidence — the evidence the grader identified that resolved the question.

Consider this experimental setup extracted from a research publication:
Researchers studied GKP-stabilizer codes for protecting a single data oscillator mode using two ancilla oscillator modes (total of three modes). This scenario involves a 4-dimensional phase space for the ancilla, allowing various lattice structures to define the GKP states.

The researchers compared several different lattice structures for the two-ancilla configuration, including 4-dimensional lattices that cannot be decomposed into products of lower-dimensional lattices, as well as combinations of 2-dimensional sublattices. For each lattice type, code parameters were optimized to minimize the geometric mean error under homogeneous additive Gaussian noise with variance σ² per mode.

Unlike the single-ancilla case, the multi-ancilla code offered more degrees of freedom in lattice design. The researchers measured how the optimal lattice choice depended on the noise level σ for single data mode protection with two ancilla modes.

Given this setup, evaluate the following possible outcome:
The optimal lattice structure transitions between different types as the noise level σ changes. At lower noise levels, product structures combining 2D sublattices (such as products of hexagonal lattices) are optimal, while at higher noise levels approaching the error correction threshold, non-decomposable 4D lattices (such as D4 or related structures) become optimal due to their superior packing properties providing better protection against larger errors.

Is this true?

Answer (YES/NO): NO